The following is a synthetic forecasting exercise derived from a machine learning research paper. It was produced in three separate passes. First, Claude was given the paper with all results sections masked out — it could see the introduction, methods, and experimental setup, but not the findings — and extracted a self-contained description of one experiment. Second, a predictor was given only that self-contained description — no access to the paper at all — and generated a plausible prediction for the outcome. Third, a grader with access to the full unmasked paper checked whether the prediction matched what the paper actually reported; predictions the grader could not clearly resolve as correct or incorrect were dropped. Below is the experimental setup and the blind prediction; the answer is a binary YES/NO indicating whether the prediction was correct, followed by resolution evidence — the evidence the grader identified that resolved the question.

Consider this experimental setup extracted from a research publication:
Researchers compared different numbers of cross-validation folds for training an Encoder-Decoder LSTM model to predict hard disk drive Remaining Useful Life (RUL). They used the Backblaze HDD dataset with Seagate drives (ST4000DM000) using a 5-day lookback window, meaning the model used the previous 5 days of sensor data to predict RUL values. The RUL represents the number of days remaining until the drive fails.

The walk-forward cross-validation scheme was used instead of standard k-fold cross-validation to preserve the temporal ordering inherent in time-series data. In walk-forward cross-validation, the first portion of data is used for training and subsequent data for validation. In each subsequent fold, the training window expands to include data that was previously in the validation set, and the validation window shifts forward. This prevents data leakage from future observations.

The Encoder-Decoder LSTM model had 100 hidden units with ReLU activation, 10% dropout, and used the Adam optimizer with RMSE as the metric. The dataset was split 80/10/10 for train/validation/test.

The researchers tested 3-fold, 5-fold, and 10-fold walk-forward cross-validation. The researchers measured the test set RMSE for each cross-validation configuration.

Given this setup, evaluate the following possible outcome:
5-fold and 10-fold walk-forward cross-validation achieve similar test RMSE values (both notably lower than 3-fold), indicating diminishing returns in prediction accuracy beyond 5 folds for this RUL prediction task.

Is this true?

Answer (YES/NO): NO